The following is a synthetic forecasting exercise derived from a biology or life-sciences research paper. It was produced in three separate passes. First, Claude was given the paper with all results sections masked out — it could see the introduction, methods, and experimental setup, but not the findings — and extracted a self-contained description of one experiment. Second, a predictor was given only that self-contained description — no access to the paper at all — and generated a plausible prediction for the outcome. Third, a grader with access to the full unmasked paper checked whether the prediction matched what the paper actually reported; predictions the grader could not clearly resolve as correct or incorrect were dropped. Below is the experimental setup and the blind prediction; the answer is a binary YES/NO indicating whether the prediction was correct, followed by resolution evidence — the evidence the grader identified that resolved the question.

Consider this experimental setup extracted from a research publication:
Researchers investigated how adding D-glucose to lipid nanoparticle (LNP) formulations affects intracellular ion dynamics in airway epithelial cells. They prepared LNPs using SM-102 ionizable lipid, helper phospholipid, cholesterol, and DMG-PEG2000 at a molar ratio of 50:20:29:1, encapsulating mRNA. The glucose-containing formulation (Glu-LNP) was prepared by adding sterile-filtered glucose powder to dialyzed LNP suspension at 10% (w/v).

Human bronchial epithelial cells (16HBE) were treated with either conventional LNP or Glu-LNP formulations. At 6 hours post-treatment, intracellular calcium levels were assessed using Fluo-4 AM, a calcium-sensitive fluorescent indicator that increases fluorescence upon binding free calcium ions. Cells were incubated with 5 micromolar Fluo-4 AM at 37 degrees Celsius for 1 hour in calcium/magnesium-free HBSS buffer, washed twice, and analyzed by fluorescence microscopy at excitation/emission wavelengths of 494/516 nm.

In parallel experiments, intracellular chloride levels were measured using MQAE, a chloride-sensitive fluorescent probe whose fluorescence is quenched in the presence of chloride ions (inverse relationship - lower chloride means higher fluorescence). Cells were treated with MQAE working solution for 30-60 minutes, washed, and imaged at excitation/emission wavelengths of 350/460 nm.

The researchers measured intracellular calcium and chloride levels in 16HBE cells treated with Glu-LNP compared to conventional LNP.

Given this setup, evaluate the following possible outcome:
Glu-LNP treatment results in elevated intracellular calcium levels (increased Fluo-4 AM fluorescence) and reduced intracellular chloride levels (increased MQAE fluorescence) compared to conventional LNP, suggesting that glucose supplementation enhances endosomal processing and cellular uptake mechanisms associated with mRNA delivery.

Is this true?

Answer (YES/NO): YES